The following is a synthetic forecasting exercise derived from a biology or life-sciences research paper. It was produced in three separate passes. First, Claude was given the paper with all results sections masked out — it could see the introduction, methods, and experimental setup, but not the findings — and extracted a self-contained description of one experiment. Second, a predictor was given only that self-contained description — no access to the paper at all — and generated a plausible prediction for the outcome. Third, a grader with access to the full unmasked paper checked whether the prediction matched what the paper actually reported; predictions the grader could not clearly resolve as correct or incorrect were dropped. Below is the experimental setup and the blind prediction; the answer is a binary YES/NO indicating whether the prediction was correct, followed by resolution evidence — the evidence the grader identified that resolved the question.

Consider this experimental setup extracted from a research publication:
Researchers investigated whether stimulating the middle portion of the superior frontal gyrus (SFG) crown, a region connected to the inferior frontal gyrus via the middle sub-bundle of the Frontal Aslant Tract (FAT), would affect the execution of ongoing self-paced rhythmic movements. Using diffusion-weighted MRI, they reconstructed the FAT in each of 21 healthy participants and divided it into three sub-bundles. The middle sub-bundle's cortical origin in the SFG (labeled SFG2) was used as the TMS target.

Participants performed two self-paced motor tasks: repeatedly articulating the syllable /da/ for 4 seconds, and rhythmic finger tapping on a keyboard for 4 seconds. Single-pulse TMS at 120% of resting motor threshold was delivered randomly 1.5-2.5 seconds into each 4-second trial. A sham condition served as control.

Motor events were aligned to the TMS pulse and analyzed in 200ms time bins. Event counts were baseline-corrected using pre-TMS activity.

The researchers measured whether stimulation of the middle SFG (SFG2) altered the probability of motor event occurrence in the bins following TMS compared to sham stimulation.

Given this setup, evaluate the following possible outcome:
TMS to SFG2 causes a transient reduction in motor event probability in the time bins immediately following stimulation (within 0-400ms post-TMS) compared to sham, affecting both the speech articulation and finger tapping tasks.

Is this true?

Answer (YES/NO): NO